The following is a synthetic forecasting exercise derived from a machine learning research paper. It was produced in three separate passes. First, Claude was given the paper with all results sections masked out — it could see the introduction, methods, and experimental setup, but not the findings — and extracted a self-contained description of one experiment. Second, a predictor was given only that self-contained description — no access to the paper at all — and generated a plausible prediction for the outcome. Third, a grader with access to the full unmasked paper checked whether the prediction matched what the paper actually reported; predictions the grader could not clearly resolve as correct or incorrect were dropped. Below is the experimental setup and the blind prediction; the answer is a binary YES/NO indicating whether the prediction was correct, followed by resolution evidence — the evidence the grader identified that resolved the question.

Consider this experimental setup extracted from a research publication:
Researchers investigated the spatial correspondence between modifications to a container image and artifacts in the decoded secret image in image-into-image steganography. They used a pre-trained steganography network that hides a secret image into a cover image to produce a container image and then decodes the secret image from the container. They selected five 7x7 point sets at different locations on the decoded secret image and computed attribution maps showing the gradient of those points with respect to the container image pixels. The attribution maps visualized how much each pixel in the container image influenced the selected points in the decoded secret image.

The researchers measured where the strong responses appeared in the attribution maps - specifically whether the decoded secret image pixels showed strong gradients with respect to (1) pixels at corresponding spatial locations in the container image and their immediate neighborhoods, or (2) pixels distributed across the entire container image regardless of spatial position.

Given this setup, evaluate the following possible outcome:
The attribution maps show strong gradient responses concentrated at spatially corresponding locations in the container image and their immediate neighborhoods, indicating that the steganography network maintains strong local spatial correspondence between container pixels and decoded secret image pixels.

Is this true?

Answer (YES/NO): YES